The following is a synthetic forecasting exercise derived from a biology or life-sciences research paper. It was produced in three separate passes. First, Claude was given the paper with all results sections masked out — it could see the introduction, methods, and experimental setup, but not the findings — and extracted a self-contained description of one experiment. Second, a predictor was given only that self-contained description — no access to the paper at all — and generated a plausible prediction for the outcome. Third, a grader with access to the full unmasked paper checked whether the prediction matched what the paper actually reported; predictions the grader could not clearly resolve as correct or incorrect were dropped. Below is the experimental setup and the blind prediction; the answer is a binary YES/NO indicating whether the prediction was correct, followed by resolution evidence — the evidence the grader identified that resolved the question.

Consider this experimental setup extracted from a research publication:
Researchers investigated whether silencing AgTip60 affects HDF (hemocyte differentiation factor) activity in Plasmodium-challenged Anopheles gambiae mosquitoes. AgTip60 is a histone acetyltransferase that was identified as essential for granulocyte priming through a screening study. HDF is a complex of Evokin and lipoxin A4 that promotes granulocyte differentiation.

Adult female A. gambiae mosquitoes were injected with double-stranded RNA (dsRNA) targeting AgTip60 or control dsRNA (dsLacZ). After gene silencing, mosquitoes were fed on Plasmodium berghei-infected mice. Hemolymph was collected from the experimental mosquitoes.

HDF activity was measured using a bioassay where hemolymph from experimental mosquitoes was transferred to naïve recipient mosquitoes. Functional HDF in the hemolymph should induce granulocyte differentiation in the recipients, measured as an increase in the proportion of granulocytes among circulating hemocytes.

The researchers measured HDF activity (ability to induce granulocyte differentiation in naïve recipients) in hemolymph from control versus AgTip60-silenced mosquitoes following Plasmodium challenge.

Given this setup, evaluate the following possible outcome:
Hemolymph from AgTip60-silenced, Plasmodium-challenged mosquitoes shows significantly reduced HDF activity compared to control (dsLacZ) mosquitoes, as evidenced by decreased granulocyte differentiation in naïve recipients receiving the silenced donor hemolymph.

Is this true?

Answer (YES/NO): YES